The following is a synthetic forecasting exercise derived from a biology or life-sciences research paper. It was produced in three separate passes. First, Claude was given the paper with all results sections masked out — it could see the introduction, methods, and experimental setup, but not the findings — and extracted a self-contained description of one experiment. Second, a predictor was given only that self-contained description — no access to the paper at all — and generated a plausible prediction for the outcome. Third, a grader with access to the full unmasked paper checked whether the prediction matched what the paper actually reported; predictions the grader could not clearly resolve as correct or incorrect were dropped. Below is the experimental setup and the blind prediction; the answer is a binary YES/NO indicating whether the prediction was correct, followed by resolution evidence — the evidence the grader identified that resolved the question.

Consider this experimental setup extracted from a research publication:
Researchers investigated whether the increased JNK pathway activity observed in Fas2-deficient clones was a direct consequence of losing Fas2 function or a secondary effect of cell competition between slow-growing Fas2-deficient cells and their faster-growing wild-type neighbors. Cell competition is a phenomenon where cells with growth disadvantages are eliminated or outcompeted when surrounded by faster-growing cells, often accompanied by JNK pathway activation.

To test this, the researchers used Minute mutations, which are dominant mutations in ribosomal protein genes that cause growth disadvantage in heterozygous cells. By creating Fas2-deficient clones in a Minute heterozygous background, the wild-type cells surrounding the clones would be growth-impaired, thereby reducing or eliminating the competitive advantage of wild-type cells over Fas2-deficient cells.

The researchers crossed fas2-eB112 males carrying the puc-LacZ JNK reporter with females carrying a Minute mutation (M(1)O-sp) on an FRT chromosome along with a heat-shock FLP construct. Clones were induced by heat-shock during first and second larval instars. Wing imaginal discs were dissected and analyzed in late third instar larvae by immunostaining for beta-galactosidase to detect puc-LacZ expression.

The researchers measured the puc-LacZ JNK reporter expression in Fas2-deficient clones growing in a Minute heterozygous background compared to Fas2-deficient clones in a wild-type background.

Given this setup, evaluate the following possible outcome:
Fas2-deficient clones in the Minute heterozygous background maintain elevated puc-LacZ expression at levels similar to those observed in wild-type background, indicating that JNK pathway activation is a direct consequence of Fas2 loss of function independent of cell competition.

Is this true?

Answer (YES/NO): NO